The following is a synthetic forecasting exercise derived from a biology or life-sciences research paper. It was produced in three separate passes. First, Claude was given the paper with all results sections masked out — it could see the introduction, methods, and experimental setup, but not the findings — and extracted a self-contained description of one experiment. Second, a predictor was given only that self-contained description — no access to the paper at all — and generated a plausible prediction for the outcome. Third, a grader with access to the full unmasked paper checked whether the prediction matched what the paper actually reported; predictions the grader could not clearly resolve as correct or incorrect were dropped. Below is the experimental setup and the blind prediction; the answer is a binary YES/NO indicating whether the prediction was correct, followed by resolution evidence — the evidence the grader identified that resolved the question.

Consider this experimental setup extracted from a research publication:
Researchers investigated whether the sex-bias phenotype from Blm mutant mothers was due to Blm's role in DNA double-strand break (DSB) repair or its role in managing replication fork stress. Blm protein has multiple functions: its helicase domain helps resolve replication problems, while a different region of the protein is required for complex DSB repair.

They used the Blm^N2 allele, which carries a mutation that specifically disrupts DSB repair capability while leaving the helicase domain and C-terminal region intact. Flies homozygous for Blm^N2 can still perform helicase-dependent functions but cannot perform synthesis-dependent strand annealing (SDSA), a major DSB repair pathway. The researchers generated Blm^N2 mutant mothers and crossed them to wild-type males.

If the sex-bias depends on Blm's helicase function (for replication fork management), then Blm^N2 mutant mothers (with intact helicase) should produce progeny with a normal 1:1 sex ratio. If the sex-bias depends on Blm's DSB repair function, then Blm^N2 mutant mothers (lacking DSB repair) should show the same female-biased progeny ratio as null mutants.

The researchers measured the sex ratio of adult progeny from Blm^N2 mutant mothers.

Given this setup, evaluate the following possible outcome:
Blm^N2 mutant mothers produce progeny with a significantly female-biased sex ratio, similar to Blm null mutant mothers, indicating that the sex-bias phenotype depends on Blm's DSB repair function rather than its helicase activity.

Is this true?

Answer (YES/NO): NO